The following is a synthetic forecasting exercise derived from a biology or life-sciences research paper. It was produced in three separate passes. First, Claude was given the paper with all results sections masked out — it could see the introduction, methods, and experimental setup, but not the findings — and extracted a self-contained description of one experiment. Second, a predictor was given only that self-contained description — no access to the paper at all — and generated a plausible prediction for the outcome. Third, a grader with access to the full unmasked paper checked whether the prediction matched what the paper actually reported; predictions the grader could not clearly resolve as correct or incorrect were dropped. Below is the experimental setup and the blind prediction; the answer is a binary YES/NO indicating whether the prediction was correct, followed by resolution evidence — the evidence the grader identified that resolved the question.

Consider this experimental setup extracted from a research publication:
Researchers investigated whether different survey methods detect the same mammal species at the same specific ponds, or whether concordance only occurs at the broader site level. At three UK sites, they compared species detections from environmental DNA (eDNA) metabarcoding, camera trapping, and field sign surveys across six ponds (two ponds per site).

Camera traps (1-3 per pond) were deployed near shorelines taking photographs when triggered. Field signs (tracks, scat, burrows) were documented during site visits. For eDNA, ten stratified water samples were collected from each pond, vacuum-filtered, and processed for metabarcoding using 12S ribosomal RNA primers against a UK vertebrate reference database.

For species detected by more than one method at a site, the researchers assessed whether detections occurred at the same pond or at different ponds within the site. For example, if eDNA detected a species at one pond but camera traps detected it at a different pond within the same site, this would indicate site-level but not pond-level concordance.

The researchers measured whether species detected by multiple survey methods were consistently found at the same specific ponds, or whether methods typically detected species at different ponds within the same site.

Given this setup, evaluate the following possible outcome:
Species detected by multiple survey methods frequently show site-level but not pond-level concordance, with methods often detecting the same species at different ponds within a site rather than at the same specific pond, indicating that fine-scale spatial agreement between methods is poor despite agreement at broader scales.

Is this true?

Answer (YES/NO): YES